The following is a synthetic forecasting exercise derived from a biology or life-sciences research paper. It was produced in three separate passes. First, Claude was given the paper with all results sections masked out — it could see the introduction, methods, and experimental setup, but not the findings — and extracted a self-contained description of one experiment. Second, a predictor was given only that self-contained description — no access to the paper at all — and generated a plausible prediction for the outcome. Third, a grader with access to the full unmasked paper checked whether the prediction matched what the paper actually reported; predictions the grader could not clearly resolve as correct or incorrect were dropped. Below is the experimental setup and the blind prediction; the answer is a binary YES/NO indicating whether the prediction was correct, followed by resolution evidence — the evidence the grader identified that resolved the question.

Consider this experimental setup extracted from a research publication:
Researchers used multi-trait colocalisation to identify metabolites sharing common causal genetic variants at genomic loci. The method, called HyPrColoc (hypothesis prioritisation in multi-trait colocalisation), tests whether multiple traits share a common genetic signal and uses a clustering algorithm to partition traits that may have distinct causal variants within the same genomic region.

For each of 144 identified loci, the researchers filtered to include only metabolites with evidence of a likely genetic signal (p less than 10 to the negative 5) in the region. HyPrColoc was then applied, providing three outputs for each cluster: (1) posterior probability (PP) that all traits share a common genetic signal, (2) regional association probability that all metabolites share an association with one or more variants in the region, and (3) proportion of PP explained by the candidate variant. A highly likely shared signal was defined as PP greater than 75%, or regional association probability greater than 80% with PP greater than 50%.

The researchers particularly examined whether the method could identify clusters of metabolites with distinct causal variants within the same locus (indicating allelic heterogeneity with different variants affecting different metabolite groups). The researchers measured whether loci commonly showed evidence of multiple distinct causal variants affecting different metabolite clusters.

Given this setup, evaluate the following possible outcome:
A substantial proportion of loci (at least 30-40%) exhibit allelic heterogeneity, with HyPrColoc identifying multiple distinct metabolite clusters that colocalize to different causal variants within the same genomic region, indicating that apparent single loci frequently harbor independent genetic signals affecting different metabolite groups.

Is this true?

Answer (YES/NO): NO